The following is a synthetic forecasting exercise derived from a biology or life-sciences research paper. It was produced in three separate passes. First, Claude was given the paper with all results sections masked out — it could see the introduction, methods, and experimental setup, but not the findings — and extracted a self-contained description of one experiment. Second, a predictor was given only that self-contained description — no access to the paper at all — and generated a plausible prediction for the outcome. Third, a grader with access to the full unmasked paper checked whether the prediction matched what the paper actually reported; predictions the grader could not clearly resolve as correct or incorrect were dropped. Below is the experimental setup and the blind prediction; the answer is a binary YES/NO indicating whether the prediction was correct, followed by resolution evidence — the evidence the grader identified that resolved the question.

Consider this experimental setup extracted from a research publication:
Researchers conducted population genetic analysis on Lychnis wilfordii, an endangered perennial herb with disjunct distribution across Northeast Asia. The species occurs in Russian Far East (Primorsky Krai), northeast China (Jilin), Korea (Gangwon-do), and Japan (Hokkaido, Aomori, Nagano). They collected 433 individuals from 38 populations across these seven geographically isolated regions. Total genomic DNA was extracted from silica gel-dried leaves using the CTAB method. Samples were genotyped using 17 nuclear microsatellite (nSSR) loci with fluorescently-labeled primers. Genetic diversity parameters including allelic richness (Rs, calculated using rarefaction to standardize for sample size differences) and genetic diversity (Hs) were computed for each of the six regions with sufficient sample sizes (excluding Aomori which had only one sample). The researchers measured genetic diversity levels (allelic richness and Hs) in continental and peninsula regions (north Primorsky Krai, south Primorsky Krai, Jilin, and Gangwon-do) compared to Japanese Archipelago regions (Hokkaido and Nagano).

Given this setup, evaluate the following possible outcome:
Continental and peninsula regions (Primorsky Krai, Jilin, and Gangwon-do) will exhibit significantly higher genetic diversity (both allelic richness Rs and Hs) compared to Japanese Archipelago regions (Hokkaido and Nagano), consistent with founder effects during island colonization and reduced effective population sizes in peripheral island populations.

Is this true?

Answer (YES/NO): YES